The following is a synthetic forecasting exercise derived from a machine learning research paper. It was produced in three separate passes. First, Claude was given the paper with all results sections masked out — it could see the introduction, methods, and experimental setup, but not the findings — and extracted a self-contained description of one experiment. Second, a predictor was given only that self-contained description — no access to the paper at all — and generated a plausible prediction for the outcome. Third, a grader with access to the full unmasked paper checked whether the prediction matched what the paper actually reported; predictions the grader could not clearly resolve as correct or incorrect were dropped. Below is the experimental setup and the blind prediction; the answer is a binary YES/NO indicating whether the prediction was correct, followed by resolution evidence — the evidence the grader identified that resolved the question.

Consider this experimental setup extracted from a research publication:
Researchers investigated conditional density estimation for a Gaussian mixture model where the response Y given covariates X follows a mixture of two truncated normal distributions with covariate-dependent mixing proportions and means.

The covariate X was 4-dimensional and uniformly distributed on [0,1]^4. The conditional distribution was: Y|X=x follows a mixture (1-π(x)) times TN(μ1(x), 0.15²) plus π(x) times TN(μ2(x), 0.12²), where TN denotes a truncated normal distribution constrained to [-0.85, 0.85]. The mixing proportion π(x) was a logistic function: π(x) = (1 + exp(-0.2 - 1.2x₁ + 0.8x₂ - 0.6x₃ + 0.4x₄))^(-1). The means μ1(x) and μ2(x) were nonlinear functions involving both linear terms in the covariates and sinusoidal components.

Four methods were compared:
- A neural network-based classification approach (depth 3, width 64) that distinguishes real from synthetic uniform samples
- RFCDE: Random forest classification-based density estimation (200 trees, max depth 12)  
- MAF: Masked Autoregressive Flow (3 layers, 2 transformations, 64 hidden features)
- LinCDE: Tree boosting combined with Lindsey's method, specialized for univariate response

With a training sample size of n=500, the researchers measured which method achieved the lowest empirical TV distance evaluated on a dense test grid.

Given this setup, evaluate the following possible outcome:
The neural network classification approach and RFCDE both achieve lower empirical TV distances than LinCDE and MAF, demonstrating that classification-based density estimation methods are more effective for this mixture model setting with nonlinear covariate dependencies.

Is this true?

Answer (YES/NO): NO